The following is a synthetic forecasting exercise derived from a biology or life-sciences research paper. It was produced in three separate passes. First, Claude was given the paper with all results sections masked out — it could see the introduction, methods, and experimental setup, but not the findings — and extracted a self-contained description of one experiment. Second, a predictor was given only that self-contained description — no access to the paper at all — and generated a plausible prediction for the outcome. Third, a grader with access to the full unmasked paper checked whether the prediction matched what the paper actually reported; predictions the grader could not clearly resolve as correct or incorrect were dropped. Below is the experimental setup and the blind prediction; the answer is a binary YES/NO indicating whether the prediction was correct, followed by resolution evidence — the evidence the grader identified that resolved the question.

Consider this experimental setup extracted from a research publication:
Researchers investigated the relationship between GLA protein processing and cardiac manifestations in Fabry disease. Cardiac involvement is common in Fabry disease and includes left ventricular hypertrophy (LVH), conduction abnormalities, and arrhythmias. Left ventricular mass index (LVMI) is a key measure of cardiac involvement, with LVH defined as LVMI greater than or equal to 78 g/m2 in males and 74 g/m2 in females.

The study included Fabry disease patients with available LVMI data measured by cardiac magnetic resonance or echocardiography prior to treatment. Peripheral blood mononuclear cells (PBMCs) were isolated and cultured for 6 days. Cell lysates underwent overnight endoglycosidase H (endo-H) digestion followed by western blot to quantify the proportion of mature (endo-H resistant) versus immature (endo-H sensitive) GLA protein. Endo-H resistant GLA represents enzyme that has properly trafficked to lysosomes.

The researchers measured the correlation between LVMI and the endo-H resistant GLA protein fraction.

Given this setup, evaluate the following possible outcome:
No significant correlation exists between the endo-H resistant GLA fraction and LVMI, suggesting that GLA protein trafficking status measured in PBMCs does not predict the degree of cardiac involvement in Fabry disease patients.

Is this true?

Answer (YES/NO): NO